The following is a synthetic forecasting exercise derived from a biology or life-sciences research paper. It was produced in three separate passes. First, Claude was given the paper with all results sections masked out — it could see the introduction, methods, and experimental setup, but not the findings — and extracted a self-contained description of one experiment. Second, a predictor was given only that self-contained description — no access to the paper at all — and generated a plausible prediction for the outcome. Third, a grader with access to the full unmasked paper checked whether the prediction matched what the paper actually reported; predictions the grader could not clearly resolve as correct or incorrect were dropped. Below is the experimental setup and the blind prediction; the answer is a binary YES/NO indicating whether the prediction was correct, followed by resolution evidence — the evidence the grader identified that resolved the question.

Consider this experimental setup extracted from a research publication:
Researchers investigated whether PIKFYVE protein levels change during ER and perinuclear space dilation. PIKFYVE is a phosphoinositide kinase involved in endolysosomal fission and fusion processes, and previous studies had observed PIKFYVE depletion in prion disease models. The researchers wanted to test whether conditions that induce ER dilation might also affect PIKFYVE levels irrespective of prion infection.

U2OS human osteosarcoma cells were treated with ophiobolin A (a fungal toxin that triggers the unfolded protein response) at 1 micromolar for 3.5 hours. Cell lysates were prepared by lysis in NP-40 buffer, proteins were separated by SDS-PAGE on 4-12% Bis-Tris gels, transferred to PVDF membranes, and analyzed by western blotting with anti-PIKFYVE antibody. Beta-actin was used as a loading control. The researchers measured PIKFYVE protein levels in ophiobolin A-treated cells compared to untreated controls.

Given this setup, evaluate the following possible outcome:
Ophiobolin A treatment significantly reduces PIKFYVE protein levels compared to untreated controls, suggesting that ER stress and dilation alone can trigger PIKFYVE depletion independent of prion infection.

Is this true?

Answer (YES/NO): YES